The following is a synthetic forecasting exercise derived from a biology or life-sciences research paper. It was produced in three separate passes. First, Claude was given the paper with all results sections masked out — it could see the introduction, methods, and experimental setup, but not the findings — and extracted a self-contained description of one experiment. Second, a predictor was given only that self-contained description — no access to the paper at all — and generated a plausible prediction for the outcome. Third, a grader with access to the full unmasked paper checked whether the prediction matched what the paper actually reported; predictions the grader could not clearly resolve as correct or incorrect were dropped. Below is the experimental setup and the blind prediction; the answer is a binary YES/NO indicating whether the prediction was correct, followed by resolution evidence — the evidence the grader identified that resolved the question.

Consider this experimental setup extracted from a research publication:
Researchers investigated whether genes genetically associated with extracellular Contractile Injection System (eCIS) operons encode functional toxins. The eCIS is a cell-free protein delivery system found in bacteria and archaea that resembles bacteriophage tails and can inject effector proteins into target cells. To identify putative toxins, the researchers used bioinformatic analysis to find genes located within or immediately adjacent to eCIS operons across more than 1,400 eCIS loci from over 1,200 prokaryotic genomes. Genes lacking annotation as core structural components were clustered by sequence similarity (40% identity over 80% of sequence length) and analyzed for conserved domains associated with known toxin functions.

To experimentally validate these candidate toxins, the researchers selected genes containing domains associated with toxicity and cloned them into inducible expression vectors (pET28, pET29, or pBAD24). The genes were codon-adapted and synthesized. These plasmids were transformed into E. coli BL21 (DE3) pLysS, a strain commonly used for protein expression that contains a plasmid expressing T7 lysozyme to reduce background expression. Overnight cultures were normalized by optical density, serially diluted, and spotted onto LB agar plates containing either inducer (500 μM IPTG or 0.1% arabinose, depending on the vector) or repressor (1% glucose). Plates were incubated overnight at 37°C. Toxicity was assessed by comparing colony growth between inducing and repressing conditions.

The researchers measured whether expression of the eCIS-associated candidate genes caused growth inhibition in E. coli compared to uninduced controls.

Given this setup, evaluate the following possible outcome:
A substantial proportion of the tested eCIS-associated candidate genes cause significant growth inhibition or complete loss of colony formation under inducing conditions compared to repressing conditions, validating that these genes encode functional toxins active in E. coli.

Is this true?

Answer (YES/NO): YES